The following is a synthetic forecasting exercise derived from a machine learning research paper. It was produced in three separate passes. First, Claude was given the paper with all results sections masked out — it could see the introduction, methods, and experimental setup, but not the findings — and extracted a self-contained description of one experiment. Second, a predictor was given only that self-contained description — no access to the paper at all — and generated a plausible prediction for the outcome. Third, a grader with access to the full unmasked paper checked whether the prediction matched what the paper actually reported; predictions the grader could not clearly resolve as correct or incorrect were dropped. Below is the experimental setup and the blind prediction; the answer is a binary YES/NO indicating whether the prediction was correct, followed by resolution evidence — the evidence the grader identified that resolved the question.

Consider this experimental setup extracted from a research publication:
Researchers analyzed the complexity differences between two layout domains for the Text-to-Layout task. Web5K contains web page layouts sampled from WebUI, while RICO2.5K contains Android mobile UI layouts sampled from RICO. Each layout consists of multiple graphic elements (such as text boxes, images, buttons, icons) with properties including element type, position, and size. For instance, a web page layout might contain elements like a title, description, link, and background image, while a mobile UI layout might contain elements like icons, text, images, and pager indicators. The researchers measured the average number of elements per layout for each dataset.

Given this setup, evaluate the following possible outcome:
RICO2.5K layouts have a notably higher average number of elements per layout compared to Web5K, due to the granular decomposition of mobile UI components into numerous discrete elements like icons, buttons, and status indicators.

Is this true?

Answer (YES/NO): NO